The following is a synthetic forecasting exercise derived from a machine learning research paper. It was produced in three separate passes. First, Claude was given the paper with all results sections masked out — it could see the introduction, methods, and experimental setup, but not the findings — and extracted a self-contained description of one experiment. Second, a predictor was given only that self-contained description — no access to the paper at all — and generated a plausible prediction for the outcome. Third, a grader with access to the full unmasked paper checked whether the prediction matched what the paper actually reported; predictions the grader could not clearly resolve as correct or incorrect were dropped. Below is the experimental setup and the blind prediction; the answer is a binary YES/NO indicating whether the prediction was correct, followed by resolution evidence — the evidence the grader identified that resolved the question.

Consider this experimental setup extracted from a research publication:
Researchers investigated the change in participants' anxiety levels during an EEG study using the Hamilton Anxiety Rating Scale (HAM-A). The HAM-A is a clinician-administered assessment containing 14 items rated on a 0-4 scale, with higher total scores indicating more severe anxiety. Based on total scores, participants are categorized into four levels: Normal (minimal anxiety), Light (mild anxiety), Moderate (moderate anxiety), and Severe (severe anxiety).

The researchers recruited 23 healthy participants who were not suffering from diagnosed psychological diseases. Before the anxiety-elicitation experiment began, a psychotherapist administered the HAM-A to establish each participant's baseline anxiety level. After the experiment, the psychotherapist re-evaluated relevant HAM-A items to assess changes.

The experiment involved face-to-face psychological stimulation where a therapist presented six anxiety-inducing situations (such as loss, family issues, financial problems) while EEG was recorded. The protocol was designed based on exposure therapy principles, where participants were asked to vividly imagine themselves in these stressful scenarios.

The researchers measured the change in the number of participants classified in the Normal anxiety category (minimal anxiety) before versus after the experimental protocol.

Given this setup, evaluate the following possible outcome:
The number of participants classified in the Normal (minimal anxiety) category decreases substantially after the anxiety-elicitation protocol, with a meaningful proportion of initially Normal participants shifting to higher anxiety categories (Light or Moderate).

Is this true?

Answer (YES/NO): NO